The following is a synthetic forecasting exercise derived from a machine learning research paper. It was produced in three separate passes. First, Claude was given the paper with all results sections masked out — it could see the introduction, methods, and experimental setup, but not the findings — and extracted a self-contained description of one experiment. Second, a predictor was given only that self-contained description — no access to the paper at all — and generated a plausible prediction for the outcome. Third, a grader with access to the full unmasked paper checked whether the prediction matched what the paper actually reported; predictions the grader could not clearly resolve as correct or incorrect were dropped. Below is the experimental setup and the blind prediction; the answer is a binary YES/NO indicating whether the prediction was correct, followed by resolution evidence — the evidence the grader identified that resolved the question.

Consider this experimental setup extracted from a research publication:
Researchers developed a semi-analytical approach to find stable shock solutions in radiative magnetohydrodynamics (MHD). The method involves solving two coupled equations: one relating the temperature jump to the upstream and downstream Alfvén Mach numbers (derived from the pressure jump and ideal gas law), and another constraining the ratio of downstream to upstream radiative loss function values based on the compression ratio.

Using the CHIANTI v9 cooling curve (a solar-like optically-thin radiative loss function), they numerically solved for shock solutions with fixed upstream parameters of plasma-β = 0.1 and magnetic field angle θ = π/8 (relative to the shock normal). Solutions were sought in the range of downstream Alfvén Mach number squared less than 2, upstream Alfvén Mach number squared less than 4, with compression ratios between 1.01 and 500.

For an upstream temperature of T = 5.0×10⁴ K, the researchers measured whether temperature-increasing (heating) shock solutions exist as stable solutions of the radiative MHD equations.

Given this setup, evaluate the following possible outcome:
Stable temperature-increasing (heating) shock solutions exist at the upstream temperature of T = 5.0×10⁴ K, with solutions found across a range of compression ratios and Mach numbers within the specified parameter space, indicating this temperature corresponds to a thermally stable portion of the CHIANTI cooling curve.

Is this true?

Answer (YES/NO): NO